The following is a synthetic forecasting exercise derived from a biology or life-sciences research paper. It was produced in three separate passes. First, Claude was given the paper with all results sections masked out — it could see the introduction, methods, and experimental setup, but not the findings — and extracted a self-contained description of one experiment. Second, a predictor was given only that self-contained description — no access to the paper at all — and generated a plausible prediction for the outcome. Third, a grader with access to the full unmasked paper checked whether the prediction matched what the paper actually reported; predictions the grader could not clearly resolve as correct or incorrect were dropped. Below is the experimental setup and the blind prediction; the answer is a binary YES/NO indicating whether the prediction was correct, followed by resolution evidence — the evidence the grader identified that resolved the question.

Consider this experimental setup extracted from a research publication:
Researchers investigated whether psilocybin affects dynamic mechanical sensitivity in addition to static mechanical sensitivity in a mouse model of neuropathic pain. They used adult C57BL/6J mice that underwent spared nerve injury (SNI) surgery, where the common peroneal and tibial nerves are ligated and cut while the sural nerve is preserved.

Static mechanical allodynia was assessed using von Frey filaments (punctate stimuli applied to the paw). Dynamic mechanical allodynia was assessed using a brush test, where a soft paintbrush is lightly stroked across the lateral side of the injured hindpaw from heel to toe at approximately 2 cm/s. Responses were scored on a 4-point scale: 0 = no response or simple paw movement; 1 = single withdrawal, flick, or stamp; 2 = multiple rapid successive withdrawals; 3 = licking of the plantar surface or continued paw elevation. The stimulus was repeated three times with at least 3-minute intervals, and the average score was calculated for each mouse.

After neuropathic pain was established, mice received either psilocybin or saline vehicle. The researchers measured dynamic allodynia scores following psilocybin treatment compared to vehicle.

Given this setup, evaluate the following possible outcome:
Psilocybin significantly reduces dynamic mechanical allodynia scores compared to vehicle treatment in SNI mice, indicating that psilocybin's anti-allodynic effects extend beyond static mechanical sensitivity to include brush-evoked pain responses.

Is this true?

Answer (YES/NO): YES